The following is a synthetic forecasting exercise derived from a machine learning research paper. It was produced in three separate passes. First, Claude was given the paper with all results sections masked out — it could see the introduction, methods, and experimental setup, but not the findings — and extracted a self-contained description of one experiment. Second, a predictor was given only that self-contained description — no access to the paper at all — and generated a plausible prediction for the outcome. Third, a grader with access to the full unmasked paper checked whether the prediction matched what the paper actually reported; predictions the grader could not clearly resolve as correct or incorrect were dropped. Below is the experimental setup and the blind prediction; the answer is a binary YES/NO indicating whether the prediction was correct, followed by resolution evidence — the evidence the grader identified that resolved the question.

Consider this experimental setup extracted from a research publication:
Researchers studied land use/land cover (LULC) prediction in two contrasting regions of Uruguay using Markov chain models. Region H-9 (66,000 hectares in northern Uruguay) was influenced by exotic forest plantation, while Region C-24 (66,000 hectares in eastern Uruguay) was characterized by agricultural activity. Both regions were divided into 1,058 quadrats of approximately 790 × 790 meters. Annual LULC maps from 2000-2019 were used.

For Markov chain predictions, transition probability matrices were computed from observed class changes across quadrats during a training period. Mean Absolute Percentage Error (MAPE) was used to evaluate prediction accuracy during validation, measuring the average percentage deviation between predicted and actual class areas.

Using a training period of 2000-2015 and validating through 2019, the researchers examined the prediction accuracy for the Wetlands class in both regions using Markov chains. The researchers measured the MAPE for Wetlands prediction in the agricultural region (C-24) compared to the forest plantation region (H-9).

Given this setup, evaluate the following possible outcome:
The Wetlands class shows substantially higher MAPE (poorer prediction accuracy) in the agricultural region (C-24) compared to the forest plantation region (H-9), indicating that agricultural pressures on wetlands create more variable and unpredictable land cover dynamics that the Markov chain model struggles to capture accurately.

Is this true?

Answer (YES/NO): NO